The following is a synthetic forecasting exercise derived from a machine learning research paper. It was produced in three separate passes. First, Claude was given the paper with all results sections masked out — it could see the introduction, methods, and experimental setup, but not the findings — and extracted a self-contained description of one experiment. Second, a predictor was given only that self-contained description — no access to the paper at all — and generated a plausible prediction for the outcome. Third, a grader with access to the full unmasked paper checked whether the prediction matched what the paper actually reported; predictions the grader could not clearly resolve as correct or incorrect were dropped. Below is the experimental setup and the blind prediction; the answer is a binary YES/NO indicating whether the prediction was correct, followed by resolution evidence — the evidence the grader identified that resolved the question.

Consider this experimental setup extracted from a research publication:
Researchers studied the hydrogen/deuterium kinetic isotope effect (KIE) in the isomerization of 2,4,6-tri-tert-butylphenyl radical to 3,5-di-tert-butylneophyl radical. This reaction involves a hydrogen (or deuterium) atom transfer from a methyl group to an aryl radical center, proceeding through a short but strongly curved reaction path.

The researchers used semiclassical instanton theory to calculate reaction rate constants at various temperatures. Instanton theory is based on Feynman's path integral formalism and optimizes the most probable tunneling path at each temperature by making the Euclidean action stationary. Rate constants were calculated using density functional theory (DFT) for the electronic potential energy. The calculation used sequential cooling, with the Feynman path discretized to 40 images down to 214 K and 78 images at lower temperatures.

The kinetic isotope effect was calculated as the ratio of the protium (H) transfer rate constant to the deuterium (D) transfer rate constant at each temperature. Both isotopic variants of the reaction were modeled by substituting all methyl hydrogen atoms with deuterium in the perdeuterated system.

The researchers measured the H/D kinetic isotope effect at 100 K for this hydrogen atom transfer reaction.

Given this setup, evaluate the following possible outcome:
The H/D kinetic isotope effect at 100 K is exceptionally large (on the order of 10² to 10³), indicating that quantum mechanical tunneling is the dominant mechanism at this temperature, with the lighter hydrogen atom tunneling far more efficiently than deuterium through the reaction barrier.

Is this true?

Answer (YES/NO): NO